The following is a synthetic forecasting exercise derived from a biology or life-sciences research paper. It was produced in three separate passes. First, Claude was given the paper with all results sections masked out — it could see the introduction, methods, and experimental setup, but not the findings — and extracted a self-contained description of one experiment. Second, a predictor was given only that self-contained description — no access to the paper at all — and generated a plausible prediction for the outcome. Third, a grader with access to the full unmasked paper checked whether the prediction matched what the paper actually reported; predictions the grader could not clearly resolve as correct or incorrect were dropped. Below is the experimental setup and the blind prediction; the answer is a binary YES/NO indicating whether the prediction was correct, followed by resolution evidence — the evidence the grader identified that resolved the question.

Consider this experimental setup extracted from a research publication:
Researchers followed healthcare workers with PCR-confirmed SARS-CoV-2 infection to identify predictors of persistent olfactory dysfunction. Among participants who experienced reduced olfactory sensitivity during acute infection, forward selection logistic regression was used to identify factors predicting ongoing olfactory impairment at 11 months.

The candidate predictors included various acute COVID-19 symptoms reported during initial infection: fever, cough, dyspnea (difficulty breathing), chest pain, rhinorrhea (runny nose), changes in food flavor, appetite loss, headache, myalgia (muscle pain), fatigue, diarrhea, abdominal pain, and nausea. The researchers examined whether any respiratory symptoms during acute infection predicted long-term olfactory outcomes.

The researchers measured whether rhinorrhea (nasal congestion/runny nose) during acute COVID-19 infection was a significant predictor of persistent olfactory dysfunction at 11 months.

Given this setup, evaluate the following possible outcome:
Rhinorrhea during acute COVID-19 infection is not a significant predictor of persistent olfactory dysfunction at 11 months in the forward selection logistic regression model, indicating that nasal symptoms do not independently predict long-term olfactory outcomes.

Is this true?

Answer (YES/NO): YES